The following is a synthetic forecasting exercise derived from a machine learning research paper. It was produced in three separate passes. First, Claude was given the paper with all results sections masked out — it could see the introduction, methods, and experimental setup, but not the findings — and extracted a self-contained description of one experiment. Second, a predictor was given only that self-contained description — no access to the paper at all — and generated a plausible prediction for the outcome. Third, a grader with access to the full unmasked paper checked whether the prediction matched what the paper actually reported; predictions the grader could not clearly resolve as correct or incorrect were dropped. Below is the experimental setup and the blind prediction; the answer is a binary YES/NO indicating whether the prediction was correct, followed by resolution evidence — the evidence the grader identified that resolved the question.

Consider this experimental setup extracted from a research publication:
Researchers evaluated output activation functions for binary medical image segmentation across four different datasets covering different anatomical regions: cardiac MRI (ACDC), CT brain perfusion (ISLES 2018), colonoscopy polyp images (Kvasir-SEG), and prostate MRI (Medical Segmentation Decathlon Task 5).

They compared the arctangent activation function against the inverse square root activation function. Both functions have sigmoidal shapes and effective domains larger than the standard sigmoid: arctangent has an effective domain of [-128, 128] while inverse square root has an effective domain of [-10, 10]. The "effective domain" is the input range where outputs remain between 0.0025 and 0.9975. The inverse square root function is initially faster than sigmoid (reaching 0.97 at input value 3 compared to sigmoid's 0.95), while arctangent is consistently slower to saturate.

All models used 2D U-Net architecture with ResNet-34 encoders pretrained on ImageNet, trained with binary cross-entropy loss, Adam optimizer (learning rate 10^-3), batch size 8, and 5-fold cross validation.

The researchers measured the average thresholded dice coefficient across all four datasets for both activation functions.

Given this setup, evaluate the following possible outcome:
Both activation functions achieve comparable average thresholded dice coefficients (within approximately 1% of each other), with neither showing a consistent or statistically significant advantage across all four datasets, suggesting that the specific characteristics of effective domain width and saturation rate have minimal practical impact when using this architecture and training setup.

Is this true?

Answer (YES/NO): NO